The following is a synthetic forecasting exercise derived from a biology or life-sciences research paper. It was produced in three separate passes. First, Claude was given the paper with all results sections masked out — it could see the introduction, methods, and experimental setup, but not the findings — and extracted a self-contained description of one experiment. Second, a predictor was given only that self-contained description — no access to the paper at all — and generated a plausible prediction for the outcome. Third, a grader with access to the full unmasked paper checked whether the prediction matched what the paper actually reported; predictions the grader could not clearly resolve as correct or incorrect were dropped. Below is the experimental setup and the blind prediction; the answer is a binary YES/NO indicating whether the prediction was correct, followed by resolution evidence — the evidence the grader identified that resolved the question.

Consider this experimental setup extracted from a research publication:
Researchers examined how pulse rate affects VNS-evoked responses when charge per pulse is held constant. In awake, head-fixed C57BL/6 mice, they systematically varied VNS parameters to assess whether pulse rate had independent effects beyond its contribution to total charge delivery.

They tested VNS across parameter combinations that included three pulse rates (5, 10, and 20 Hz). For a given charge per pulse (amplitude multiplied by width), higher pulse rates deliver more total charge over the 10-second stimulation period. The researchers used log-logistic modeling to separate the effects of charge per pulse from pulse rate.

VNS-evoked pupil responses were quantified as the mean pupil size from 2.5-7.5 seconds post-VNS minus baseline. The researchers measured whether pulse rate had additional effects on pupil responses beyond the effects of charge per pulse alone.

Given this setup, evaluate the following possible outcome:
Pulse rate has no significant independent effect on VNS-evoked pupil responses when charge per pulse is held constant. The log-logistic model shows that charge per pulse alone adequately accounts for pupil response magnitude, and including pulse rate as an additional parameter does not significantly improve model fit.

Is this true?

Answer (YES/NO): NO